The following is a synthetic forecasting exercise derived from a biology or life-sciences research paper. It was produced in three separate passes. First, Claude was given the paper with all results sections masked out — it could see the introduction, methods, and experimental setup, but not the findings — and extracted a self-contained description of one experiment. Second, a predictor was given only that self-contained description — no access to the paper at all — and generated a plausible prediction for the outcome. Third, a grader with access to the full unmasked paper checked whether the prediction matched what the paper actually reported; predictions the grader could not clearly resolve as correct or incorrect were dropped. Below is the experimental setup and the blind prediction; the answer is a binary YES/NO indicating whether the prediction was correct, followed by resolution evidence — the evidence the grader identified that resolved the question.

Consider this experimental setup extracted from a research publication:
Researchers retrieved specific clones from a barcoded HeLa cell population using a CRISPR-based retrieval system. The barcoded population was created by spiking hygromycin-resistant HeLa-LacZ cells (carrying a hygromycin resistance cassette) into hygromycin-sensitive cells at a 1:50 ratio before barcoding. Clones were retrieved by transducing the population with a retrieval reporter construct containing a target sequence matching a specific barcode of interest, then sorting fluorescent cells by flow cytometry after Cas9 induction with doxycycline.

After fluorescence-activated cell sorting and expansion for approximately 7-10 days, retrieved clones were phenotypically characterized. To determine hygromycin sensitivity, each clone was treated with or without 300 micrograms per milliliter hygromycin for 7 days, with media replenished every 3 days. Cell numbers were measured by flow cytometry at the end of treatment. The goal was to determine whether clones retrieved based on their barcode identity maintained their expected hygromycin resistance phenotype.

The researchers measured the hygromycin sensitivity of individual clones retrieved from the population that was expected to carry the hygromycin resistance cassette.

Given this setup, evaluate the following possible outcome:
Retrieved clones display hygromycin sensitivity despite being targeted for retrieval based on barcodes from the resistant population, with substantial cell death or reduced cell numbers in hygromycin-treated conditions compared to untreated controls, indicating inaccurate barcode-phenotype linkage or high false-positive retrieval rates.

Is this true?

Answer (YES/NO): NO